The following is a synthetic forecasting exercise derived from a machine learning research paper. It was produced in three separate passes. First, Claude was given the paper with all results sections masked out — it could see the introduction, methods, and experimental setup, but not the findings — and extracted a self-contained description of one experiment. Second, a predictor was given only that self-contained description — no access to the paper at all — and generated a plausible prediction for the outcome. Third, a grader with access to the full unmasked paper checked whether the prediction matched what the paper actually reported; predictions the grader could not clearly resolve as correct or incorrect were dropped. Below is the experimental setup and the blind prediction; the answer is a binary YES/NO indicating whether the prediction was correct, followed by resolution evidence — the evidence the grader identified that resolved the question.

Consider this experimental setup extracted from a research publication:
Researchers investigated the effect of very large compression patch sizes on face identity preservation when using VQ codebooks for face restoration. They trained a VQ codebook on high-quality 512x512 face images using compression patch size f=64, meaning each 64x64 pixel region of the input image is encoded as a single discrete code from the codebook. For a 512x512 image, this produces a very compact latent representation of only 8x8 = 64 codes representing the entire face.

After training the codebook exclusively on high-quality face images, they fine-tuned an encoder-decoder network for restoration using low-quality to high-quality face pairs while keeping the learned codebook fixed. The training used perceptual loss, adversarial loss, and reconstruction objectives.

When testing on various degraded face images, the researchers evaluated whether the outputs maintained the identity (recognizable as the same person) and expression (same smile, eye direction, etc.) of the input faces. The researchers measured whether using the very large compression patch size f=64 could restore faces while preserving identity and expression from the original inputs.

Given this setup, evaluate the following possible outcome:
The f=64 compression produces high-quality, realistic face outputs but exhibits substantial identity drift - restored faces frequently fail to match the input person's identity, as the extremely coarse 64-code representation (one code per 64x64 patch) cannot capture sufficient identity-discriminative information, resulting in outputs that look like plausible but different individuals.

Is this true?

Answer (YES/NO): YES